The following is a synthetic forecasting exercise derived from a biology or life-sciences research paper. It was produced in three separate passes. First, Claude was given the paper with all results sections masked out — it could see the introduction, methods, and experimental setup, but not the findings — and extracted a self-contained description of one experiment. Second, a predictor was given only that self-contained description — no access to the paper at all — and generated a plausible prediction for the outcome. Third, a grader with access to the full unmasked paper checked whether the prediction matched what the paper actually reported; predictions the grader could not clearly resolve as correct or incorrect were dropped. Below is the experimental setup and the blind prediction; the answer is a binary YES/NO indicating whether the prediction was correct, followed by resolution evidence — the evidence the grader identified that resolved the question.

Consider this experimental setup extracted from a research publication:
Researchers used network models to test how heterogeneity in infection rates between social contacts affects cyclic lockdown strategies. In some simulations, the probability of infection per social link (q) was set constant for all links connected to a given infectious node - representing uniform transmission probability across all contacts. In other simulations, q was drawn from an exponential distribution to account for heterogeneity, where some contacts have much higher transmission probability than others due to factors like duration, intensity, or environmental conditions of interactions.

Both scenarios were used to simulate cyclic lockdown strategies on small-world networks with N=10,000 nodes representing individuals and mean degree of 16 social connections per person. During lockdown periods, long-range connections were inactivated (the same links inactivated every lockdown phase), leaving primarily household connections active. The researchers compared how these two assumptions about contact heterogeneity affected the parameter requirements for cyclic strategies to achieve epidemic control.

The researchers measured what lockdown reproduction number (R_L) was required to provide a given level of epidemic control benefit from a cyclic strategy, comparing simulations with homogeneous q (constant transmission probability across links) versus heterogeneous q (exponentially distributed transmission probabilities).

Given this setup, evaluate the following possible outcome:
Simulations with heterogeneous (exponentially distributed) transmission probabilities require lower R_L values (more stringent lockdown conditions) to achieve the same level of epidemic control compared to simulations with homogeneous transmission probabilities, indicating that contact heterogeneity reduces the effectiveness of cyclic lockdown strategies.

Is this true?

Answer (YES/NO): YES